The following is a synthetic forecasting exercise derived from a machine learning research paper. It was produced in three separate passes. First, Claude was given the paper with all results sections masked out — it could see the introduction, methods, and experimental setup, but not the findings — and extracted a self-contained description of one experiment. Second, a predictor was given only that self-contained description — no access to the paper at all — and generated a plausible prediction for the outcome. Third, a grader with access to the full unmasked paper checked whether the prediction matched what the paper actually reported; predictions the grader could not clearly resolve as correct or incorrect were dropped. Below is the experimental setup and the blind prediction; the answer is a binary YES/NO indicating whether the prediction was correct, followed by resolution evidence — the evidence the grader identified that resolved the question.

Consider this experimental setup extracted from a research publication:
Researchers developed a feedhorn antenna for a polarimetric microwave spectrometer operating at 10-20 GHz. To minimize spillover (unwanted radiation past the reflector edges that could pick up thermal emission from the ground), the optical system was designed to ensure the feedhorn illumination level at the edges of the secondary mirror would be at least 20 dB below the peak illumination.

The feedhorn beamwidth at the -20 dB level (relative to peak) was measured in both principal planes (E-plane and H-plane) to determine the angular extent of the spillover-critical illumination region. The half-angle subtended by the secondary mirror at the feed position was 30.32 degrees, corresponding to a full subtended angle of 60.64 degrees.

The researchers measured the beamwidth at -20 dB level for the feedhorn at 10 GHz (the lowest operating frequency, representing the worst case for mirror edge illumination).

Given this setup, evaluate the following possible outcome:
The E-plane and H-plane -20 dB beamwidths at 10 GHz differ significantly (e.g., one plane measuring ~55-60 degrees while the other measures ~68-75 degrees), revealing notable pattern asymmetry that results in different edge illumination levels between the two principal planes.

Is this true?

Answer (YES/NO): NO